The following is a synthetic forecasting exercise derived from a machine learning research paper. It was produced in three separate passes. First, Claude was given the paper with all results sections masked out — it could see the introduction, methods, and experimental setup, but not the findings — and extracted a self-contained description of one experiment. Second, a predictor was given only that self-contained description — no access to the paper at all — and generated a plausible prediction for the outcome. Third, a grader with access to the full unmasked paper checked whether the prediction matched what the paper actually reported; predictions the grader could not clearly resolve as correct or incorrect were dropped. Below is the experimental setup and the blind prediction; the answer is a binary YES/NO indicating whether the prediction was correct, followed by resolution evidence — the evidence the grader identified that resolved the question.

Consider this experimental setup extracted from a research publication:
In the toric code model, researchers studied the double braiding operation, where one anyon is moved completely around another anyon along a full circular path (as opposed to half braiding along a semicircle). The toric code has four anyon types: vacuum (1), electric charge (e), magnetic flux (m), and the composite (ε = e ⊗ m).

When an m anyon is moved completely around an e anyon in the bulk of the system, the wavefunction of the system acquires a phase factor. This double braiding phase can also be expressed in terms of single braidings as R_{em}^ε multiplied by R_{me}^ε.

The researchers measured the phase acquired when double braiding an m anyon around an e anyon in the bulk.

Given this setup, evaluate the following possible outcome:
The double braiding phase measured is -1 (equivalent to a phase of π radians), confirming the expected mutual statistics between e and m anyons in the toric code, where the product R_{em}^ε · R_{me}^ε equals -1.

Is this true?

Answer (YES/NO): YES